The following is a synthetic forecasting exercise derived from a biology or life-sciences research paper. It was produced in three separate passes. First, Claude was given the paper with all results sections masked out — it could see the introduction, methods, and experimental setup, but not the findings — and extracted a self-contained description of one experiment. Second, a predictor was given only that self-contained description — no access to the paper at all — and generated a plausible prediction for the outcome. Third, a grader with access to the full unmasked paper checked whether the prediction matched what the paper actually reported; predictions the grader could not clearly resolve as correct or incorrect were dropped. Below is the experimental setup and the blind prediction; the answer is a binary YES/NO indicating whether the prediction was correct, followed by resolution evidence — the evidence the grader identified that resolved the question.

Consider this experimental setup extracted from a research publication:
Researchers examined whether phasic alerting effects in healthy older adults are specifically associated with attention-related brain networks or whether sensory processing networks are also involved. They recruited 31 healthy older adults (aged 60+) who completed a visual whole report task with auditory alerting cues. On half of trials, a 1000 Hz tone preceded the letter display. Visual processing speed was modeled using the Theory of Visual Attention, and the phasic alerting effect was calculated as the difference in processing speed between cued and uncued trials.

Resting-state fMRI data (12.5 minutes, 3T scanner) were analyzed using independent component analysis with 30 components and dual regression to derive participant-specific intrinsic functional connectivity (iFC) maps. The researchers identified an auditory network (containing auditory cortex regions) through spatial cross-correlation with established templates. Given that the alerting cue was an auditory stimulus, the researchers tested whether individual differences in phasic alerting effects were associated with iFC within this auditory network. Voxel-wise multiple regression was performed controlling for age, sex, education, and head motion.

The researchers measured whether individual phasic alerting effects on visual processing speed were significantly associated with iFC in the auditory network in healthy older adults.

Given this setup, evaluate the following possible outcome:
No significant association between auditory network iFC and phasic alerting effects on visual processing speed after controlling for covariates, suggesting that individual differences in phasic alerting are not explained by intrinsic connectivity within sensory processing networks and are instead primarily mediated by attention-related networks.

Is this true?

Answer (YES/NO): NO